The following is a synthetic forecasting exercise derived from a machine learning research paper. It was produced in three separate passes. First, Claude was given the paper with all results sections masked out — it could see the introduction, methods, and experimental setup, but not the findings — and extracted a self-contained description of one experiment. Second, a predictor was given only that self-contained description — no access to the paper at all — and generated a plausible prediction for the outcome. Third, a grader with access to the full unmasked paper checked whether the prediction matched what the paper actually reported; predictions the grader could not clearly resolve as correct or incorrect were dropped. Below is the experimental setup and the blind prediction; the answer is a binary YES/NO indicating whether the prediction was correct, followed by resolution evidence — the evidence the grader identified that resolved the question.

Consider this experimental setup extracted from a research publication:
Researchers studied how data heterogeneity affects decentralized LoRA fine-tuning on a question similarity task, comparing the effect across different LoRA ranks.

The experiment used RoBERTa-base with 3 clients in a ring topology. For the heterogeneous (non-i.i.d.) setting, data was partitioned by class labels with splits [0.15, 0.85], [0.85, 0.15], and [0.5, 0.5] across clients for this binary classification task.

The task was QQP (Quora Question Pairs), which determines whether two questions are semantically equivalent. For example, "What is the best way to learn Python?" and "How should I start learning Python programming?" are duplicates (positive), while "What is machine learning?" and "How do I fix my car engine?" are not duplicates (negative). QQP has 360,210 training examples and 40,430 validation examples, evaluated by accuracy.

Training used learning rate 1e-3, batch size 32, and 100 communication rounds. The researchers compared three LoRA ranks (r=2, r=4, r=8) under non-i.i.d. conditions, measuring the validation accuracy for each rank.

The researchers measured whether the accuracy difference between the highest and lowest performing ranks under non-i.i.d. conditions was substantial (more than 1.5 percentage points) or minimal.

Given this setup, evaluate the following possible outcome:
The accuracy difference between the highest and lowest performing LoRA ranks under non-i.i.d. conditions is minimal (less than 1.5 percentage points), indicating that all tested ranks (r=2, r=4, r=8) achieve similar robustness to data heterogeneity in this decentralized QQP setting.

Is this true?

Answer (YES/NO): YES